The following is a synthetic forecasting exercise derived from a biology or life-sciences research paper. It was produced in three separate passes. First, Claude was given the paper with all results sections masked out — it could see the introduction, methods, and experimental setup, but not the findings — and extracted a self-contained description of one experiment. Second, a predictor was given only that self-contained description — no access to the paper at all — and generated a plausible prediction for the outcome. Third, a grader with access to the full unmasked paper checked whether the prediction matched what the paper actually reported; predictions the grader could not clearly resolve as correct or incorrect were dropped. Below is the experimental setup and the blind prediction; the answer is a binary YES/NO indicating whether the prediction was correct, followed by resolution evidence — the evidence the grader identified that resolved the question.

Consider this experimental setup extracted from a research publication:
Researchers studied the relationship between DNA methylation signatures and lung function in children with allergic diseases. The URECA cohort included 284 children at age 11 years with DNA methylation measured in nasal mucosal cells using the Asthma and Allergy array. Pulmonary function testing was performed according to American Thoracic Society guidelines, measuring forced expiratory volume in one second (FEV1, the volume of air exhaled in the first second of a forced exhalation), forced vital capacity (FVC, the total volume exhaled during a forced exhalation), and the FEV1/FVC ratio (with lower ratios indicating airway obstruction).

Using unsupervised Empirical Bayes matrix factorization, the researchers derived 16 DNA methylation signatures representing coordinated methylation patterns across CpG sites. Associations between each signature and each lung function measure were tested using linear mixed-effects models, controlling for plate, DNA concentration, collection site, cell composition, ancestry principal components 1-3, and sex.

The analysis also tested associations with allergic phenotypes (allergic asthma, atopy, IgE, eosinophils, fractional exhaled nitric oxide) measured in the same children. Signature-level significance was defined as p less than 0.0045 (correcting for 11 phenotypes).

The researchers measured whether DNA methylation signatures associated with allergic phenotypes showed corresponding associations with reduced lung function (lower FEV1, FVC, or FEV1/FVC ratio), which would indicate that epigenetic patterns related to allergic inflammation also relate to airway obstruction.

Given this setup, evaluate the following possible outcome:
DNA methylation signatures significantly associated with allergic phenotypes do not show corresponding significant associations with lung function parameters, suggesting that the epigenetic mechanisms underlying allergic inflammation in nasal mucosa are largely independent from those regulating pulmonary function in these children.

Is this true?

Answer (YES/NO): YES